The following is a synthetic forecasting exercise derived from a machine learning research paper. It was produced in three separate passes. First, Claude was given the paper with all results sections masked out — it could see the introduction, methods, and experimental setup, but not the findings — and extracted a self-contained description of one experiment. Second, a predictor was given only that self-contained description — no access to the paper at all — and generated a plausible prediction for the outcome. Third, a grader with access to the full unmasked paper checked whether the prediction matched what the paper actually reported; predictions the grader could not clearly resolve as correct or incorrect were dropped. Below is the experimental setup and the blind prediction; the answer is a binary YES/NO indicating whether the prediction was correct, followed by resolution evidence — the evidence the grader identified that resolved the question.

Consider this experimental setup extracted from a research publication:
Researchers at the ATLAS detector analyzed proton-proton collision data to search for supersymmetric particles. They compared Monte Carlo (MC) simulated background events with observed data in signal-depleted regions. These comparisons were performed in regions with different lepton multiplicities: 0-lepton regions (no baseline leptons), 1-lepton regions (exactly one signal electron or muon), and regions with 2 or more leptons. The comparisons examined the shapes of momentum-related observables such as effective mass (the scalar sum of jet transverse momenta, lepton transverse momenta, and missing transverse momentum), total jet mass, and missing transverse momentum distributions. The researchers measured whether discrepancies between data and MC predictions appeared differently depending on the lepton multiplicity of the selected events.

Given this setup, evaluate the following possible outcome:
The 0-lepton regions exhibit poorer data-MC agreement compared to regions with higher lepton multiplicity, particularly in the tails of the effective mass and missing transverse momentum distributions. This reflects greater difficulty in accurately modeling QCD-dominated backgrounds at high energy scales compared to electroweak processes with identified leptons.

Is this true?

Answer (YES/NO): NO